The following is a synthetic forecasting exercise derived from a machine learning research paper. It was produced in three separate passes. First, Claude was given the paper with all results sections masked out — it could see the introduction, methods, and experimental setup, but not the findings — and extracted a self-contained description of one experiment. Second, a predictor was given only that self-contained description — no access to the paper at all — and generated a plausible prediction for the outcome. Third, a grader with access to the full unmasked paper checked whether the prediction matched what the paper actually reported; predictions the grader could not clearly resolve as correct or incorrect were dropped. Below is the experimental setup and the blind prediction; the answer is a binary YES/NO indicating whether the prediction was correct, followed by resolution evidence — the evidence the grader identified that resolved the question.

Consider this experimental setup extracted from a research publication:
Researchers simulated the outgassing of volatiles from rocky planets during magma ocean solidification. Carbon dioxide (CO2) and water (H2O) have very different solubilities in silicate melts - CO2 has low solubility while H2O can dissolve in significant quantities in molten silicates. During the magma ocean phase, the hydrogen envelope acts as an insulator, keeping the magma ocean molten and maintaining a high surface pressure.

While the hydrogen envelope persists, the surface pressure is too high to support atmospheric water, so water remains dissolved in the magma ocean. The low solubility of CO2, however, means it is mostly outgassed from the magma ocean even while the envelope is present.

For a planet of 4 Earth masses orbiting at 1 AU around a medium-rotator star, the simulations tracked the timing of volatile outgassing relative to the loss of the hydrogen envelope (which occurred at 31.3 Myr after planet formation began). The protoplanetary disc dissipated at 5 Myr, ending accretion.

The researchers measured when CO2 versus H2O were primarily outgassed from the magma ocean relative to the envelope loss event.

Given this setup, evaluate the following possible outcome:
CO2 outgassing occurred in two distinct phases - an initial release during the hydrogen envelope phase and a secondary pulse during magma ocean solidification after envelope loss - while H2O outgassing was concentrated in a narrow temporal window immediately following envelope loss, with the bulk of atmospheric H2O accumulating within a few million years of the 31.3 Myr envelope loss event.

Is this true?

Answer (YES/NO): NO